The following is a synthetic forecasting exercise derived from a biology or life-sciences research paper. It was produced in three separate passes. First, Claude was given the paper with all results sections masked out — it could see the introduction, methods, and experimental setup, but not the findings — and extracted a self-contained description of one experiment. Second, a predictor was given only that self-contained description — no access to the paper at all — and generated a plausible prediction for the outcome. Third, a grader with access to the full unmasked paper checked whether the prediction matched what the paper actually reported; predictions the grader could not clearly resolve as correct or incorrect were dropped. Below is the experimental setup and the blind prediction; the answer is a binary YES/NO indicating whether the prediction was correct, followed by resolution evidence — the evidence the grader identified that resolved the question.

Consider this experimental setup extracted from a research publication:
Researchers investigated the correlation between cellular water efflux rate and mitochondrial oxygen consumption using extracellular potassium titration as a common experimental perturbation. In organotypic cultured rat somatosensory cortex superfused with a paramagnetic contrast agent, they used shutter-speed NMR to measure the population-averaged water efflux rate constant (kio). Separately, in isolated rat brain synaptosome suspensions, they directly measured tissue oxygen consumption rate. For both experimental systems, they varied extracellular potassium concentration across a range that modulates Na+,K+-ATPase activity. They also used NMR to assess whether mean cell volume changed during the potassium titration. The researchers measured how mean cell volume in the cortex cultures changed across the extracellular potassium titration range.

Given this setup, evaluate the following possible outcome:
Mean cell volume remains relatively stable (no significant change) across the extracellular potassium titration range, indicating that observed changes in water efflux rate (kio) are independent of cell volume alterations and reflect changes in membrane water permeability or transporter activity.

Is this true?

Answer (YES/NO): YES